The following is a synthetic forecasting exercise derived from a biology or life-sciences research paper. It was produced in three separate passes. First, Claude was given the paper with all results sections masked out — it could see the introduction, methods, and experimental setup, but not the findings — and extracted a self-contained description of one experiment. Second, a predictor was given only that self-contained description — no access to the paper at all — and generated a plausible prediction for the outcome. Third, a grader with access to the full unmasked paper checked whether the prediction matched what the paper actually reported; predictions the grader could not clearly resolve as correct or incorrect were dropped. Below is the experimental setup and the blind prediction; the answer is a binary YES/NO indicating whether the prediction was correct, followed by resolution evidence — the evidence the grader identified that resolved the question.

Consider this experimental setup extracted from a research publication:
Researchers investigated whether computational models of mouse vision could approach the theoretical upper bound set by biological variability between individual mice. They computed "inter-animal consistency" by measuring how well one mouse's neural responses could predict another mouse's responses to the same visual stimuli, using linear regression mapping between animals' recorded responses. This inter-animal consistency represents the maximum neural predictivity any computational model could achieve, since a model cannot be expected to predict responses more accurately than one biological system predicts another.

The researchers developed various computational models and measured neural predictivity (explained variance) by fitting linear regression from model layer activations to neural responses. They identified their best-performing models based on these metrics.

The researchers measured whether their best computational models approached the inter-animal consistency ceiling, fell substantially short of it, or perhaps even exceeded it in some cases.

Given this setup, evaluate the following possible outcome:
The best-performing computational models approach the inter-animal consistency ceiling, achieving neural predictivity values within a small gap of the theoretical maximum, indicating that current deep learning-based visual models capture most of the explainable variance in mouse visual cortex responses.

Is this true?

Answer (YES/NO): YES